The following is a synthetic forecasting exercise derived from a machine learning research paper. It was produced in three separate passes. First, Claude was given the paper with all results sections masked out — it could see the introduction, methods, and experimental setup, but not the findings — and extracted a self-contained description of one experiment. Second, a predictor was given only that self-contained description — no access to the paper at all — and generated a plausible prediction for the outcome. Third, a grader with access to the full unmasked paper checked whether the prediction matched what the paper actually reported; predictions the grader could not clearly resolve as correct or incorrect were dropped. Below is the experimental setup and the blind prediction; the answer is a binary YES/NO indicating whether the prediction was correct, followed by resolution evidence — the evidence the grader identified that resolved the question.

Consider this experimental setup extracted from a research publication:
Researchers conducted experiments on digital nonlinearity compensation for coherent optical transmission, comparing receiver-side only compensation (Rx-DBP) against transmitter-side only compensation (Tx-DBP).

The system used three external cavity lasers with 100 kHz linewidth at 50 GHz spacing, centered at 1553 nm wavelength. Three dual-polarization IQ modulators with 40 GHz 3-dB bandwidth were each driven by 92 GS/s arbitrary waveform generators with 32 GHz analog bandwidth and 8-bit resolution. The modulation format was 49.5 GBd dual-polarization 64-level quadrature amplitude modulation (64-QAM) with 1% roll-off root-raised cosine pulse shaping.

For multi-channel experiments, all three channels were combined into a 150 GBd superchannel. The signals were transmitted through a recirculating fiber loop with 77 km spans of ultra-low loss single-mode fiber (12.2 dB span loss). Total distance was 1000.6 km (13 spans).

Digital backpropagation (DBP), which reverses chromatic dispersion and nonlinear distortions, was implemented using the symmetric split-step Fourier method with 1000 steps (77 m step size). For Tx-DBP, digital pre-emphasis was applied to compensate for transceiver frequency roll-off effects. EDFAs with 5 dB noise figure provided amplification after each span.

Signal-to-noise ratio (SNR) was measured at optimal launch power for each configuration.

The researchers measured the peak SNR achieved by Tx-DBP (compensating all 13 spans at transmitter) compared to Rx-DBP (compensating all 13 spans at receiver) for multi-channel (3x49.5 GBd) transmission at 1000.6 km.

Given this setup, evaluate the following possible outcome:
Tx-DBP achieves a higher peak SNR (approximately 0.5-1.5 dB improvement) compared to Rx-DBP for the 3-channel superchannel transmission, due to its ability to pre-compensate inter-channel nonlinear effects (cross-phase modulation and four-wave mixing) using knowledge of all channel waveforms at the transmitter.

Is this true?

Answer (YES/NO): NO